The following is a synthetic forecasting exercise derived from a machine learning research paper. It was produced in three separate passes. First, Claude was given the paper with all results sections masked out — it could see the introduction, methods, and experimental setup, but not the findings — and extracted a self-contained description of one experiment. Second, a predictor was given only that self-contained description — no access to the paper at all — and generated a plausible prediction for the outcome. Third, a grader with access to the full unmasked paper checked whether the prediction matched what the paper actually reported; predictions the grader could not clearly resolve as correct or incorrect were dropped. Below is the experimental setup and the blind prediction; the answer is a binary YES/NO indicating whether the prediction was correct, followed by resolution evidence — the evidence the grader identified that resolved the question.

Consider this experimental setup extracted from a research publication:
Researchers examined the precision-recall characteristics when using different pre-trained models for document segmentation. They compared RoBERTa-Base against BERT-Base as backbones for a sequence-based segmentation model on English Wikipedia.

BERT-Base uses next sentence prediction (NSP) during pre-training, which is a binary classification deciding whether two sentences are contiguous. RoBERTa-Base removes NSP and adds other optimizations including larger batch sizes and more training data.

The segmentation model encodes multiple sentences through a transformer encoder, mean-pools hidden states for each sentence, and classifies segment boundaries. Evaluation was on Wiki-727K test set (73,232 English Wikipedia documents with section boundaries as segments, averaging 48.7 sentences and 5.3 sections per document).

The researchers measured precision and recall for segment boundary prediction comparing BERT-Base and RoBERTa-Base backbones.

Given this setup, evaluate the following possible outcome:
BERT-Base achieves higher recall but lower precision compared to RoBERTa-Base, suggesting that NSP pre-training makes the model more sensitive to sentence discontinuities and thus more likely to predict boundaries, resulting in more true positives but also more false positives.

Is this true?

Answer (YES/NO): NO